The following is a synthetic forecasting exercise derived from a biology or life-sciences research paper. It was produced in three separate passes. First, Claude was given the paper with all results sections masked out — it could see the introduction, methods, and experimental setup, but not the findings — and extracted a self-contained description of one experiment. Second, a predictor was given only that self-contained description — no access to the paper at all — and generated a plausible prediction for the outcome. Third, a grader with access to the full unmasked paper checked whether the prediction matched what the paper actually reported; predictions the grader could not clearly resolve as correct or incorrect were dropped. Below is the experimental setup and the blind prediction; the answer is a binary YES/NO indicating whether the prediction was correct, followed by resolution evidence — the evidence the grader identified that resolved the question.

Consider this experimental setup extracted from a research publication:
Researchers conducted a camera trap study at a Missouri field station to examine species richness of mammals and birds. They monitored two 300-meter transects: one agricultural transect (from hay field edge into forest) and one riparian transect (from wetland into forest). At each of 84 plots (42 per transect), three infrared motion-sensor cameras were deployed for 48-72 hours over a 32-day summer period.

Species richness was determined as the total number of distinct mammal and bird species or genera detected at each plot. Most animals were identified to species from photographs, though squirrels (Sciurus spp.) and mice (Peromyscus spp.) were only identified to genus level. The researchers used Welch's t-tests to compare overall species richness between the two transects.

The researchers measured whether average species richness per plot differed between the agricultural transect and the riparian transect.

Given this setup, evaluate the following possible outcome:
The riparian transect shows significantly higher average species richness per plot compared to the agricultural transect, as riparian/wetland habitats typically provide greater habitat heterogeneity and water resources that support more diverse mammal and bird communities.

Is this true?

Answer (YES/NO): NO